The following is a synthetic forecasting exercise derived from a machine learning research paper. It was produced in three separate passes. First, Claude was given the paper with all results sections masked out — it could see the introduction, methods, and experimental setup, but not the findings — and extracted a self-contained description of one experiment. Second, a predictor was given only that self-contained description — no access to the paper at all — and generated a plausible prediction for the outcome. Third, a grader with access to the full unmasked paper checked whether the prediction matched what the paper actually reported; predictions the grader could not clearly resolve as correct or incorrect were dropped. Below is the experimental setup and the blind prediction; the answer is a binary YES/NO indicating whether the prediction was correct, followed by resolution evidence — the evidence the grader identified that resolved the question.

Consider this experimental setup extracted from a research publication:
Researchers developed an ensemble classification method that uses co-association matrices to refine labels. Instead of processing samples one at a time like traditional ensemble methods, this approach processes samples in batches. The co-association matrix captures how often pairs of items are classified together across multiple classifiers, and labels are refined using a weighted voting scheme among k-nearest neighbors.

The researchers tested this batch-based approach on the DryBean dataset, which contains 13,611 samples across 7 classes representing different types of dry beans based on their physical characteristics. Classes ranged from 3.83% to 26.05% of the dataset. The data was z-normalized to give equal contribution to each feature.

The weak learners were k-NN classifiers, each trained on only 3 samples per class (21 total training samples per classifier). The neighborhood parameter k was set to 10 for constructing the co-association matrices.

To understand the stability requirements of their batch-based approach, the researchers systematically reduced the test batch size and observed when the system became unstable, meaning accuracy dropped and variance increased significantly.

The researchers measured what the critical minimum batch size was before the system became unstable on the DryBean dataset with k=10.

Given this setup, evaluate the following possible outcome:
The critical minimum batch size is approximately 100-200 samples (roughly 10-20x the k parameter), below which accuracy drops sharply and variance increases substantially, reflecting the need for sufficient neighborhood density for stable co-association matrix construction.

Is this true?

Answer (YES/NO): YES